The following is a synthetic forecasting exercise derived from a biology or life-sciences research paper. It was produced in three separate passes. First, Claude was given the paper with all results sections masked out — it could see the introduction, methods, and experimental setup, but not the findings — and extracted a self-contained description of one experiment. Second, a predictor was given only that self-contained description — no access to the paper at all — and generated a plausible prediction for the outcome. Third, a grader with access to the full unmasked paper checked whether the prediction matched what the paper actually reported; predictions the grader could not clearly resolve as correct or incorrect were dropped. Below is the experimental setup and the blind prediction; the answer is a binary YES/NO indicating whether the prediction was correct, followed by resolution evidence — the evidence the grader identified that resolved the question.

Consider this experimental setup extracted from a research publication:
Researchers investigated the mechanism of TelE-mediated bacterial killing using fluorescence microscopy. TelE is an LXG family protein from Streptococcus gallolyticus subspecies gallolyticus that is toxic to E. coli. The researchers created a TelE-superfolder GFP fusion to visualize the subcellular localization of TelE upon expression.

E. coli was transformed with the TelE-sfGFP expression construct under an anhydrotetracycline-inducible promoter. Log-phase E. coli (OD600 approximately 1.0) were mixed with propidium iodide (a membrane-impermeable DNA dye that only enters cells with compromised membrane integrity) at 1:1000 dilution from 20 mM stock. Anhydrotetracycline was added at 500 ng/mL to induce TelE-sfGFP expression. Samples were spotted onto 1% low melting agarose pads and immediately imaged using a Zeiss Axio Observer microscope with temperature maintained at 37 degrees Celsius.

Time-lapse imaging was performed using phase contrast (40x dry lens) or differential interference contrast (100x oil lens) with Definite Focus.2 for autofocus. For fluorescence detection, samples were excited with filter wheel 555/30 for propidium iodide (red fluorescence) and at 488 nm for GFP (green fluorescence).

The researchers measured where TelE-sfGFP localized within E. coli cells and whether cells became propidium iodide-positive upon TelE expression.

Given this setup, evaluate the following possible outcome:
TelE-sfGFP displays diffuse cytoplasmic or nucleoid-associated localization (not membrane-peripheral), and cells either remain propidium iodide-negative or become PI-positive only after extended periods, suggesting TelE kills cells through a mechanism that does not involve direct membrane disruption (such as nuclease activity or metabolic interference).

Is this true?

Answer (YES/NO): NO